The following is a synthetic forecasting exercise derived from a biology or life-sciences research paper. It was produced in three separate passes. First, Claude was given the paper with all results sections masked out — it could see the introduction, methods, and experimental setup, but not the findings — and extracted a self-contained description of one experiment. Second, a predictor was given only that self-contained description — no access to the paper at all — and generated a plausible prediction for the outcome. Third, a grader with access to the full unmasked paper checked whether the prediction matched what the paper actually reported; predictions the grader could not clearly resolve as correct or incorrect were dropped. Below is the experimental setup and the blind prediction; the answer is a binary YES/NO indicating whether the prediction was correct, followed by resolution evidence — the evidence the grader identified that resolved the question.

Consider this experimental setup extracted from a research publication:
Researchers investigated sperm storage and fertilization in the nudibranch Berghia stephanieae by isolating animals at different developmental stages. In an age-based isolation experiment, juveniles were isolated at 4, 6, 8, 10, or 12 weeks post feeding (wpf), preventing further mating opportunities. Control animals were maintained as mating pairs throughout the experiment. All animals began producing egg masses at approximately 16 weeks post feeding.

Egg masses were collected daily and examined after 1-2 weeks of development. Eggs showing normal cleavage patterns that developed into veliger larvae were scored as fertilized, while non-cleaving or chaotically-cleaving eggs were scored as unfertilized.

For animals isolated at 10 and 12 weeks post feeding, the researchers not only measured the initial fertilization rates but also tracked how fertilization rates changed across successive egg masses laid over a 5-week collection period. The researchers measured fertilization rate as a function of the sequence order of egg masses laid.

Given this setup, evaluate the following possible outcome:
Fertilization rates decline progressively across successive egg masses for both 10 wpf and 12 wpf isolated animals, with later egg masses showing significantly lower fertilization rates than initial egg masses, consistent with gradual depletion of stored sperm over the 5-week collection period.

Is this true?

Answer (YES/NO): NO